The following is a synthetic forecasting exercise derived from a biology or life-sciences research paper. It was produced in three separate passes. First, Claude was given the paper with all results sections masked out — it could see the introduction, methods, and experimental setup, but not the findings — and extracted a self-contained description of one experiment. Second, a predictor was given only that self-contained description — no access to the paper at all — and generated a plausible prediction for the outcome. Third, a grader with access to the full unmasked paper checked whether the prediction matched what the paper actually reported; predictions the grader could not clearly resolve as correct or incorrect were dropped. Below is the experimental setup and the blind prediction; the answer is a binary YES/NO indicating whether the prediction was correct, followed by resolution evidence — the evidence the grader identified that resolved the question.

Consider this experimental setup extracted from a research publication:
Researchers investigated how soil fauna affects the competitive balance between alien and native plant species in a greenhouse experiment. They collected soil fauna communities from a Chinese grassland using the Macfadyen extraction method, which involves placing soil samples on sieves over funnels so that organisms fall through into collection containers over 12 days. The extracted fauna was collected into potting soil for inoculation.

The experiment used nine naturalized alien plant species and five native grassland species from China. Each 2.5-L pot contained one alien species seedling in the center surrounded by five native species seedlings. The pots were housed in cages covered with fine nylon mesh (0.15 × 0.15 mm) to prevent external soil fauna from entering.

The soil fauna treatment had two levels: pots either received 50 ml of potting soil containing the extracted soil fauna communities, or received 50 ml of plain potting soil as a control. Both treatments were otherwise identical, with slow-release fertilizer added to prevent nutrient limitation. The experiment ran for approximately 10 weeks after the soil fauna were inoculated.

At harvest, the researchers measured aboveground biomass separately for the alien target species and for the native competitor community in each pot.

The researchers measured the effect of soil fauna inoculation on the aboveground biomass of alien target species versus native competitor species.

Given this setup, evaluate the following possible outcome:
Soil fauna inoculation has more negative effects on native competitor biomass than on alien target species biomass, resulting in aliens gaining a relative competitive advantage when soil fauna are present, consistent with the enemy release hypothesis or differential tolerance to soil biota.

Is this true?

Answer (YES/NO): NO